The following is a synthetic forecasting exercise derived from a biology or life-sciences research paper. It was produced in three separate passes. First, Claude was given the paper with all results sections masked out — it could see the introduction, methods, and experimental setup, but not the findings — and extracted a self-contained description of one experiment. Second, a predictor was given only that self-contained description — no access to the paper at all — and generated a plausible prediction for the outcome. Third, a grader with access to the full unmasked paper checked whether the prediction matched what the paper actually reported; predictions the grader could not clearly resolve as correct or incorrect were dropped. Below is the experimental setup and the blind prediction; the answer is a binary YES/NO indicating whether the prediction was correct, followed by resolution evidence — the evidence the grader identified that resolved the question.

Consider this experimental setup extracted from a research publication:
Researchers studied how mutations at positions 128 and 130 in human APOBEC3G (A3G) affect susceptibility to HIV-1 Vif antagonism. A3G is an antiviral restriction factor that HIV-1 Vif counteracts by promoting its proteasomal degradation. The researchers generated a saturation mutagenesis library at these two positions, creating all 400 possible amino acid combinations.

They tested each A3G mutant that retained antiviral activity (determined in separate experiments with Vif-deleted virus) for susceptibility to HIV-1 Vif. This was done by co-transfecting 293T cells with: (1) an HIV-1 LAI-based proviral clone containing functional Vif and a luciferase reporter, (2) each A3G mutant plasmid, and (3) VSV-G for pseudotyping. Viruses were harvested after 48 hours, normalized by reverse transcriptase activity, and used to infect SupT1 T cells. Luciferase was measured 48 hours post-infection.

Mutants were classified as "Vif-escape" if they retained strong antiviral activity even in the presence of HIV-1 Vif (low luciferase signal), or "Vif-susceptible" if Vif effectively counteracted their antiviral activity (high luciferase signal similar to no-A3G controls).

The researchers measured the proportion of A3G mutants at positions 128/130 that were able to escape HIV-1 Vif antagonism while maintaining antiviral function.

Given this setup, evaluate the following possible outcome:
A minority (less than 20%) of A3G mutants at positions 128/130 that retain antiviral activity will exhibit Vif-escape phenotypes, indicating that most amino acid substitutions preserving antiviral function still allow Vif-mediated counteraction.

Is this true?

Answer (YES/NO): YES